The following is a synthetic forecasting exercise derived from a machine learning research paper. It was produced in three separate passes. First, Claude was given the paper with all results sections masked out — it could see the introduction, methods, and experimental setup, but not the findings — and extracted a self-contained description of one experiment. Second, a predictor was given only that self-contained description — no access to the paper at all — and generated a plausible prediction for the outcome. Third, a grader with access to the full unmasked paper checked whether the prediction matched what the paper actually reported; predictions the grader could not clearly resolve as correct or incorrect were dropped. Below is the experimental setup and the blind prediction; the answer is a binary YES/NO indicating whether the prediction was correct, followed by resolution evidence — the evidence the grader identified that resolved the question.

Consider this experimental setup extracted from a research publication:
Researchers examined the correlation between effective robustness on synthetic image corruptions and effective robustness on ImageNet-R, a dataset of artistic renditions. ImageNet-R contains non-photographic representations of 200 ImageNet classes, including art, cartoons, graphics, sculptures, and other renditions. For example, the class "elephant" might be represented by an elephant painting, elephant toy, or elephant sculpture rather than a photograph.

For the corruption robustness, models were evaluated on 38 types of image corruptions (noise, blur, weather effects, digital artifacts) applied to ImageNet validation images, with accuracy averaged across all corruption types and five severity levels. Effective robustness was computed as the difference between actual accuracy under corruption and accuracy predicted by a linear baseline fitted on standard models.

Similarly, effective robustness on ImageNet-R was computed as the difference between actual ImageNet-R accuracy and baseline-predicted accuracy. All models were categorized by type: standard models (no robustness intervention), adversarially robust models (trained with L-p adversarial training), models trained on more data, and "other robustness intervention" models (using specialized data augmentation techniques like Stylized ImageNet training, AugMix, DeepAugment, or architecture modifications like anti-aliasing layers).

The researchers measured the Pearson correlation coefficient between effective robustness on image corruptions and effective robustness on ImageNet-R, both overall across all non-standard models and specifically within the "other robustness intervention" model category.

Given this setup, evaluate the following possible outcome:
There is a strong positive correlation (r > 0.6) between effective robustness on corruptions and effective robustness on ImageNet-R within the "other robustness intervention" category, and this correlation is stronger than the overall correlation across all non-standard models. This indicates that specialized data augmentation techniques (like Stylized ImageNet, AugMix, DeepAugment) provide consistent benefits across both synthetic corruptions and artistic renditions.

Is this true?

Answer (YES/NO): YES